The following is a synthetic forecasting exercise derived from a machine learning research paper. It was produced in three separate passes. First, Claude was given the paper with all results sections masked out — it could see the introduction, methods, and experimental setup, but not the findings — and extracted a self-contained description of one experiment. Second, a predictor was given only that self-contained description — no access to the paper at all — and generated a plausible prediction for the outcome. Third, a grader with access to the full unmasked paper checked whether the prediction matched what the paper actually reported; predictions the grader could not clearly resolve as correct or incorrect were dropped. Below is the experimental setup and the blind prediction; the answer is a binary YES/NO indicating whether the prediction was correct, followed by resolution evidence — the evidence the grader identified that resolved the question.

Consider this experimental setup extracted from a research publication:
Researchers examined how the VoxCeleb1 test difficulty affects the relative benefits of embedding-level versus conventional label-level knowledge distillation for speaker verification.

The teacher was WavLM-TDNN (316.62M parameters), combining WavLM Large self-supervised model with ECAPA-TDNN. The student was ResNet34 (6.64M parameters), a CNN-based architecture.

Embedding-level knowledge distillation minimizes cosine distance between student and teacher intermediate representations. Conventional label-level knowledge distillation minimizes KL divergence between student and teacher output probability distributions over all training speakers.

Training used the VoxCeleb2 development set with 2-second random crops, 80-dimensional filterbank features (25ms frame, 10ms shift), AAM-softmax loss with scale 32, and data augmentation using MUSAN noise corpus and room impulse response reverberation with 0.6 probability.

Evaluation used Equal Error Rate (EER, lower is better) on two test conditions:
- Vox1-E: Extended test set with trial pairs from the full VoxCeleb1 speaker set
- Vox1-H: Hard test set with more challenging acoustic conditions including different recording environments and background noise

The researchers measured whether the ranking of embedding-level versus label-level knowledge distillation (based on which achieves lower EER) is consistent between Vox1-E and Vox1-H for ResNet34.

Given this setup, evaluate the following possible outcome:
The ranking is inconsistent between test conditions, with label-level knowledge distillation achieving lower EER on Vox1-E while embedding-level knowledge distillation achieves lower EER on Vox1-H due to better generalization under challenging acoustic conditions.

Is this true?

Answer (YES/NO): YES